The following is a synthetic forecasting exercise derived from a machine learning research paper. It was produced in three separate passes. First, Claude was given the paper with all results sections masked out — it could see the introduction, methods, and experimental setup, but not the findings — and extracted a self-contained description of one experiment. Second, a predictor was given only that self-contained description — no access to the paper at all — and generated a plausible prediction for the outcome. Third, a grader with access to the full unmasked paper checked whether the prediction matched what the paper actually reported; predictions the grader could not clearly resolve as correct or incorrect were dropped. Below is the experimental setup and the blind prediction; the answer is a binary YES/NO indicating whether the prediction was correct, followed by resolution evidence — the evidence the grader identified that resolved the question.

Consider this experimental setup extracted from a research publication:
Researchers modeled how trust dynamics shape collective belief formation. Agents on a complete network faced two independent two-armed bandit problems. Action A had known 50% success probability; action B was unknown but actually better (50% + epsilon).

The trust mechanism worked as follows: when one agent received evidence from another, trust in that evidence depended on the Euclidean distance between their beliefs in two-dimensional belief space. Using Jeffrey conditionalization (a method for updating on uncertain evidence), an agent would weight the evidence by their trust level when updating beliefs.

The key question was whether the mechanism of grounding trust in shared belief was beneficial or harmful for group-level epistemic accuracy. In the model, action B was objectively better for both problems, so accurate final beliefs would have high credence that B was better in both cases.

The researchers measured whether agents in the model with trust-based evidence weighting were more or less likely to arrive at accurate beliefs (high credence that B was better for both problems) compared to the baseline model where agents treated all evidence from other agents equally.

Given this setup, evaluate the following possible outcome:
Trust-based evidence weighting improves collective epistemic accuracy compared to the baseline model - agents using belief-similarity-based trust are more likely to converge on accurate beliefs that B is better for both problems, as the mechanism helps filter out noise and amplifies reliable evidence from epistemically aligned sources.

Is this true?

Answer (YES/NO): NO